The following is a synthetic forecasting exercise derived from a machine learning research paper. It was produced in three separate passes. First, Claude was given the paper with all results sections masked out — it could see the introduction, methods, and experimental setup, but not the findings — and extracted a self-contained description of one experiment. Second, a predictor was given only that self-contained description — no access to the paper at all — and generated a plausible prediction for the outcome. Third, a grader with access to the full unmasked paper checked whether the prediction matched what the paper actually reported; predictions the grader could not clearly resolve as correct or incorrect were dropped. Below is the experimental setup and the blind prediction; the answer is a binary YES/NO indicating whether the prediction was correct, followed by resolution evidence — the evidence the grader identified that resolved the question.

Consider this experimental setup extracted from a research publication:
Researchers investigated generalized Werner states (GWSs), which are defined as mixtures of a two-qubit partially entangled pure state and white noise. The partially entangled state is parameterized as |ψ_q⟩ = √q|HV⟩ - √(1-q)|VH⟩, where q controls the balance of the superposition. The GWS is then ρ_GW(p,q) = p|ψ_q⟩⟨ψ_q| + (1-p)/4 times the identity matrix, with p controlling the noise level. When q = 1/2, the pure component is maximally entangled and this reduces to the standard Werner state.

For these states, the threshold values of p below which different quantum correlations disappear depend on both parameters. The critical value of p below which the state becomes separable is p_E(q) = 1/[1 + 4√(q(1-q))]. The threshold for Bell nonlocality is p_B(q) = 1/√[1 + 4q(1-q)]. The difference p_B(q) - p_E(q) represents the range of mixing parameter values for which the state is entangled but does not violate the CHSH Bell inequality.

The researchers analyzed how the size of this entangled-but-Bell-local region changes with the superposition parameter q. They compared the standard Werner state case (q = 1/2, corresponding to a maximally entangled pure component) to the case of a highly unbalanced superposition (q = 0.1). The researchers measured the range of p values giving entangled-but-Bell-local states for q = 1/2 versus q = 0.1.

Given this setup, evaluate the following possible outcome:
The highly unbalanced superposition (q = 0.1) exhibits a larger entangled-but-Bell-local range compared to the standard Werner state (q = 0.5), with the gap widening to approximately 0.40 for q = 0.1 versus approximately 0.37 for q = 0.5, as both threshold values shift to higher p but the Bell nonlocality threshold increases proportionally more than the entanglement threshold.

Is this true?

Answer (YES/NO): YES